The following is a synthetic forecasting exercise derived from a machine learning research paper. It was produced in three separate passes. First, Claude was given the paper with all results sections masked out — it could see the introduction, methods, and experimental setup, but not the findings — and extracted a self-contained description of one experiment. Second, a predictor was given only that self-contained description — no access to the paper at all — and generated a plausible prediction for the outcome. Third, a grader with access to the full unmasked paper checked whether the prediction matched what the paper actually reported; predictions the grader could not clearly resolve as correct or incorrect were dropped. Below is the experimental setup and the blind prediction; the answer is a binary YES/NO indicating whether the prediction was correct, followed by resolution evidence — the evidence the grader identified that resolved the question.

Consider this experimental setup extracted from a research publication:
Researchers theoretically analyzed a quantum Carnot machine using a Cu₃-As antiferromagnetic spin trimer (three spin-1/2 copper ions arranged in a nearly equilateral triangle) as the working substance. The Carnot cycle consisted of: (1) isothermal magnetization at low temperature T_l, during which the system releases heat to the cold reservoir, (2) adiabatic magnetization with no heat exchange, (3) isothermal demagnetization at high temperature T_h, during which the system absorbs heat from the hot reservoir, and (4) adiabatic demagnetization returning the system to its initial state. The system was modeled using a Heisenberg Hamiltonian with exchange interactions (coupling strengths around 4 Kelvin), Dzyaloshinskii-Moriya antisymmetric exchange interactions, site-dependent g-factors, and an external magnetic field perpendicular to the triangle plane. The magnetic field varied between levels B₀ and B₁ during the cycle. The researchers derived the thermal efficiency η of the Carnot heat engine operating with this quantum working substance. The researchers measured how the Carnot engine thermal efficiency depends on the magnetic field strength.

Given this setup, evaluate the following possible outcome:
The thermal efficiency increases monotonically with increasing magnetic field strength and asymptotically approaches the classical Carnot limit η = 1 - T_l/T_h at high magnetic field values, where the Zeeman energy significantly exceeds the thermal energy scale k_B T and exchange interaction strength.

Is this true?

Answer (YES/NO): NO